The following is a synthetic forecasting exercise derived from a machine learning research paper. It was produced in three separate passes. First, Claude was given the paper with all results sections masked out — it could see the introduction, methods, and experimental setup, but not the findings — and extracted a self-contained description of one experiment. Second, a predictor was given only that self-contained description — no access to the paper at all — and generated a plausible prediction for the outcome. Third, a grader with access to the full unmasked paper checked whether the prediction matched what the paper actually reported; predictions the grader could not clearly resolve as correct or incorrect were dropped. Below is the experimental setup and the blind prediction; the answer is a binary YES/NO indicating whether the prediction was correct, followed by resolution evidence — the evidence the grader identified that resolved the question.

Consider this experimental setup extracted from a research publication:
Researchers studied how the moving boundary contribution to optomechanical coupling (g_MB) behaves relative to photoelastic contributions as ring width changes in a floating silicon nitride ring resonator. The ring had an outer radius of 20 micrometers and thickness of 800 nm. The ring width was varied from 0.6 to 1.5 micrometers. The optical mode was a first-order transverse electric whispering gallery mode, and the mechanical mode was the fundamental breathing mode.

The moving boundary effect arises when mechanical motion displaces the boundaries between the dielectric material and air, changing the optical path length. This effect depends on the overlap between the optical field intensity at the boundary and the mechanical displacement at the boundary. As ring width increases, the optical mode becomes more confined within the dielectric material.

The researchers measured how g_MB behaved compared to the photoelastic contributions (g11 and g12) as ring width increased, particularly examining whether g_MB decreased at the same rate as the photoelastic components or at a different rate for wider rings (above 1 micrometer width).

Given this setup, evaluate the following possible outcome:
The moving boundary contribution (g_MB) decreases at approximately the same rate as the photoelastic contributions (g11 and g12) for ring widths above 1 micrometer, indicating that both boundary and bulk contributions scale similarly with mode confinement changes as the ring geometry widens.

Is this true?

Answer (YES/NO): NO